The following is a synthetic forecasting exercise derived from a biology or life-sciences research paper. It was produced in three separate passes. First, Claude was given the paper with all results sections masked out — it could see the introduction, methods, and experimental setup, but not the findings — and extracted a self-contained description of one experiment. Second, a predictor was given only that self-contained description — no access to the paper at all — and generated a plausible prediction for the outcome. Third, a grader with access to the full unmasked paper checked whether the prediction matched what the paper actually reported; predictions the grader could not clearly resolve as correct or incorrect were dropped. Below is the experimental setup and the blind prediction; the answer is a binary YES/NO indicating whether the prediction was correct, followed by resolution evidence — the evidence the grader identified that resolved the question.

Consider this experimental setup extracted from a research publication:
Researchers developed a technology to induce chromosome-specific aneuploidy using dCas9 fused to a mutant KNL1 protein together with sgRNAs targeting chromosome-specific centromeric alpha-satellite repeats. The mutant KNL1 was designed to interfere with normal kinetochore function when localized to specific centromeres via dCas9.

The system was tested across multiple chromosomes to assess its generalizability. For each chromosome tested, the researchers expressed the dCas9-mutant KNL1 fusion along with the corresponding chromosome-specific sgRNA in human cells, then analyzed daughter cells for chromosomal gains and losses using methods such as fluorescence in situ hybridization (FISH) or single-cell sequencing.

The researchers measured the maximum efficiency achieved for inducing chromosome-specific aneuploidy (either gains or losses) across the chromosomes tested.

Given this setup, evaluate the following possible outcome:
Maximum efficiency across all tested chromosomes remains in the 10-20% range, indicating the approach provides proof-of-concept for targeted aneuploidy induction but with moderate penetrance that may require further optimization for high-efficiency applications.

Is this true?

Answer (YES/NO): YES